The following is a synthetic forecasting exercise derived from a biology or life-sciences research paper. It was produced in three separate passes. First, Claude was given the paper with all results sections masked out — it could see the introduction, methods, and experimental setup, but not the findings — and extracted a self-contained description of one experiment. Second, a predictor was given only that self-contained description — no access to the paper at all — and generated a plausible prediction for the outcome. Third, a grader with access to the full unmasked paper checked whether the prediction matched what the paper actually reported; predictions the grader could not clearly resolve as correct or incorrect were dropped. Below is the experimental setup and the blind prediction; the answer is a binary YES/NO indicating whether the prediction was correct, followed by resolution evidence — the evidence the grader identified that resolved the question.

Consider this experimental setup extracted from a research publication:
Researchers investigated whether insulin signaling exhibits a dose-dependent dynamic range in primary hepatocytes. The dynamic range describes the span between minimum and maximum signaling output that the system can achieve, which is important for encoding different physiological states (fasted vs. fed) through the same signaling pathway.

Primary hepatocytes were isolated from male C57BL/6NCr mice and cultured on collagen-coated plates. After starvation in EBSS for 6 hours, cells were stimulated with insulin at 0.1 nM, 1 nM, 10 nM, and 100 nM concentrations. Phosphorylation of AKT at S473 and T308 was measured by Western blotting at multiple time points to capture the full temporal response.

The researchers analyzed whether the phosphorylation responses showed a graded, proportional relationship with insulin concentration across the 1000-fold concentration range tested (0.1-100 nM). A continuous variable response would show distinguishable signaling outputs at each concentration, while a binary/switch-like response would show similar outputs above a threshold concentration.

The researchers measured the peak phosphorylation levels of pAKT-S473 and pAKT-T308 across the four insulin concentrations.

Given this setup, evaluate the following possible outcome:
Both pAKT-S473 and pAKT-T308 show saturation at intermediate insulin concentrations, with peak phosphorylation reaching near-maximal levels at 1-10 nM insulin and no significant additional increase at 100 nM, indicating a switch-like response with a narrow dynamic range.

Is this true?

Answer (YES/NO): NO